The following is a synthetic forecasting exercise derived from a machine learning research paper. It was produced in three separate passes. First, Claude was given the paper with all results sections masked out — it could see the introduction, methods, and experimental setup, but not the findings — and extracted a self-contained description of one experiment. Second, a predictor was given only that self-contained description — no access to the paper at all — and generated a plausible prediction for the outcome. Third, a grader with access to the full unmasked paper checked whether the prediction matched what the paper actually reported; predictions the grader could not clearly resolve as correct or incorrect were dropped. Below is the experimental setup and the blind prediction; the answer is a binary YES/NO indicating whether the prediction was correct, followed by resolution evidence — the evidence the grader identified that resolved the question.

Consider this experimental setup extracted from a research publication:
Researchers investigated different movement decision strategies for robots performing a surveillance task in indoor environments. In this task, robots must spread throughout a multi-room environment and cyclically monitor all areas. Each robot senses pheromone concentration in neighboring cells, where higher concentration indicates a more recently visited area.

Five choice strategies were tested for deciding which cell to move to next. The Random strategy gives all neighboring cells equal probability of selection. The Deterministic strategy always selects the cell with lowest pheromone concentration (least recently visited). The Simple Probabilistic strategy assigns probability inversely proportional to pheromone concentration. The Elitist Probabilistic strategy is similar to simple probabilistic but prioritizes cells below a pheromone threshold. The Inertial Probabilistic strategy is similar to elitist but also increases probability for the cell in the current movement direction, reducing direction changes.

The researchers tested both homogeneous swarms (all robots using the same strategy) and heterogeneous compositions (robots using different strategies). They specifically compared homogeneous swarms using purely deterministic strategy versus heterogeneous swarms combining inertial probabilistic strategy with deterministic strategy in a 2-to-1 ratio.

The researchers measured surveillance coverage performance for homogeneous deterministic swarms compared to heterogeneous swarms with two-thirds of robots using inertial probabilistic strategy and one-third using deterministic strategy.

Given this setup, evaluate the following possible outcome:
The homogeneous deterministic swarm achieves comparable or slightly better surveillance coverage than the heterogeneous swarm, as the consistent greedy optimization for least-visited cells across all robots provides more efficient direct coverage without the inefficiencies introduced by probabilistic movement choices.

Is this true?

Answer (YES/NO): NO